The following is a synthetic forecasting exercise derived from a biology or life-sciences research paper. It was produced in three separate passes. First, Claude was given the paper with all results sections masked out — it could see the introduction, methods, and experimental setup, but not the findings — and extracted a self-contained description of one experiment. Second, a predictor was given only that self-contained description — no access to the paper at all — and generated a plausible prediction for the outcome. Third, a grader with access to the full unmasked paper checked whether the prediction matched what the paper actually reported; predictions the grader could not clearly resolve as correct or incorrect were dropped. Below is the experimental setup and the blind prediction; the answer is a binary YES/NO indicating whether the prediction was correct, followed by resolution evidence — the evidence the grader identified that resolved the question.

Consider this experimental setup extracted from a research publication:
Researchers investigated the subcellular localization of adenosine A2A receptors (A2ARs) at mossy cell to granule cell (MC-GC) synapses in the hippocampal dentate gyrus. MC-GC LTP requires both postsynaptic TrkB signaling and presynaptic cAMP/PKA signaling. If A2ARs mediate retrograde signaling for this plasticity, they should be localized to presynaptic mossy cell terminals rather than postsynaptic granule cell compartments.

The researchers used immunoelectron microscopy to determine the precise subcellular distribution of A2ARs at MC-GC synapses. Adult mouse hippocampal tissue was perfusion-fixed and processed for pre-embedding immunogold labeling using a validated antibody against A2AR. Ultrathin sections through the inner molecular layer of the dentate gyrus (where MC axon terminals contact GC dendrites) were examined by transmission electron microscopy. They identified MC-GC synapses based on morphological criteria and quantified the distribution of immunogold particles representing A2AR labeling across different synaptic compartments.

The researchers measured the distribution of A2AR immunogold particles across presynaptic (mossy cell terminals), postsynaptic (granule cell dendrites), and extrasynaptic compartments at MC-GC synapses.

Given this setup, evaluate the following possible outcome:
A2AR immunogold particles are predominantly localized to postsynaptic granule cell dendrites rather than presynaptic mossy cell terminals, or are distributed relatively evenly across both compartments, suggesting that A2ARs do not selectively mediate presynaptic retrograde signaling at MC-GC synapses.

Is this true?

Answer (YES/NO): NO